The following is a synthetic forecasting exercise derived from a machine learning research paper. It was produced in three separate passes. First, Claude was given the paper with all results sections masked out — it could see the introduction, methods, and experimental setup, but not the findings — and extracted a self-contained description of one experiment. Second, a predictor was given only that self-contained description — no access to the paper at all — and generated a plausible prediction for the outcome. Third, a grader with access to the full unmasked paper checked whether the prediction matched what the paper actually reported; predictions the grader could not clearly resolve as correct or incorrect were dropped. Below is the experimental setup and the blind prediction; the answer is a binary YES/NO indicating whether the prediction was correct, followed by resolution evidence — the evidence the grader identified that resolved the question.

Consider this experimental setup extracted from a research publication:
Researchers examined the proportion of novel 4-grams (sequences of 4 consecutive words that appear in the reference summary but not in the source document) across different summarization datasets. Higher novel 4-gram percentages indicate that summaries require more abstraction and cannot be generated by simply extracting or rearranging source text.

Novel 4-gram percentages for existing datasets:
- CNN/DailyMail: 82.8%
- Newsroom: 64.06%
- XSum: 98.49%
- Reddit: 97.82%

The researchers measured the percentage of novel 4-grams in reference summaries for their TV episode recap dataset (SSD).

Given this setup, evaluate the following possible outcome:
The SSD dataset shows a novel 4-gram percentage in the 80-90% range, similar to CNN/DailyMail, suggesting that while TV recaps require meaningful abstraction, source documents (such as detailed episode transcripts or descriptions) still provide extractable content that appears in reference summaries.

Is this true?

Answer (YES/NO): NO